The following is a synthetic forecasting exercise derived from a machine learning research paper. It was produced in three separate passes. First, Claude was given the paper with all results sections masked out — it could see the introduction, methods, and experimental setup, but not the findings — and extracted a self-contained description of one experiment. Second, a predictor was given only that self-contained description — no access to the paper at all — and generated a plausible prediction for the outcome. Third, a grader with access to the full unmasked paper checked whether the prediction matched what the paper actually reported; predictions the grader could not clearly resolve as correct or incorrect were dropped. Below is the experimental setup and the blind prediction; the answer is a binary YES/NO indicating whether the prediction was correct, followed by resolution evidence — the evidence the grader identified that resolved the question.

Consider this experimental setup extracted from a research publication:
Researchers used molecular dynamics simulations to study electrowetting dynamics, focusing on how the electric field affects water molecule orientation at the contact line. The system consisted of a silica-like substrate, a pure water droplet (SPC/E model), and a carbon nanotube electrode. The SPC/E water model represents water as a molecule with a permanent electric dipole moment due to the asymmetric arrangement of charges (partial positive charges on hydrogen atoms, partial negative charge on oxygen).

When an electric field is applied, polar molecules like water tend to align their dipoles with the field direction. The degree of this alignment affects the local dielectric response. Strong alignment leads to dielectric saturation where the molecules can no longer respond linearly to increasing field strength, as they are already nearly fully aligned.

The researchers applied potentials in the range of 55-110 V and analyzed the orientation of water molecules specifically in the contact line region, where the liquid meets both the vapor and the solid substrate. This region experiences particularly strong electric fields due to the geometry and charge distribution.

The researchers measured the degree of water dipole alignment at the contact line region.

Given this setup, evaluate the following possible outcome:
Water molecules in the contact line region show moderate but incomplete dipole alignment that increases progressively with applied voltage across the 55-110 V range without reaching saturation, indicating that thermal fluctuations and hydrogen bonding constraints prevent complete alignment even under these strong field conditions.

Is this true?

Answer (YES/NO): NO